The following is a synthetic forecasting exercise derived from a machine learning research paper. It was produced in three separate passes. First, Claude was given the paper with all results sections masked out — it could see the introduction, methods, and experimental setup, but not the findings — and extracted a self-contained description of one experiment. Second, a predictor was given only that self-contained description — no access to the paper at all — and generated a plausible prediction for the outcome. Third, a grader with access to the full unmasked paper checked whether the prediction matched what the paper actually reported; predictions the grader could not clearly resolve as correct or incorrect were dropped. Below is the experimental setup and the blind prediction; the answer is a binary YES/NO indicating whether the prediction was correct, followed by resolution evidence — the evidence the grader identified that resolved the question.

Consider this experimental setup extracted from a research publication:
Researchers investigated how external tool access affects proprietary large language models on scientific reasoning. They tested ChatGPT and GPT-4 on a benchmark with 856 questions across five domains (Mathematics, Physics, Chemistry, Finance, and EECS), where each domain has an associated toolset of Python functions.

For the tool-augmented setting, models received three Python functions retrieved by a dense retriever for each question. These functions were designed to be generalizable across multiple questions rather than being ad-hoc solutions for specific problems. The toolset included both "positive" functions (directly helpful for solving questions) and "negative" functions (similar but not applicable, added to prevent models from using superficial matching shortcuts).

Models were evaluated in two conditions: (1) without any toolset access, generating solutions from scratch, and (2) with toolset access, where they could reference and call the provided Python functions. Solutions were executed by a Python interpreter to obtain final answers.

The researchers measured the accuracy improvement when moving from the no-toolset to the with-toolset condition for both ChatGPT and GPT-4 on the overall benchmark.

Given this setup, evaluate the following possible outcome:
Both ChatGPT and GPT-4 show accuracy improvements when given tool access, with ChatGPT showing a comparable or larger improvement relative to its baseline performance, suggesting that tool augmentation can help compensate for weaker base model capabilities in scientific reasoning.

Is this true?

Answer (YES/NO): NO